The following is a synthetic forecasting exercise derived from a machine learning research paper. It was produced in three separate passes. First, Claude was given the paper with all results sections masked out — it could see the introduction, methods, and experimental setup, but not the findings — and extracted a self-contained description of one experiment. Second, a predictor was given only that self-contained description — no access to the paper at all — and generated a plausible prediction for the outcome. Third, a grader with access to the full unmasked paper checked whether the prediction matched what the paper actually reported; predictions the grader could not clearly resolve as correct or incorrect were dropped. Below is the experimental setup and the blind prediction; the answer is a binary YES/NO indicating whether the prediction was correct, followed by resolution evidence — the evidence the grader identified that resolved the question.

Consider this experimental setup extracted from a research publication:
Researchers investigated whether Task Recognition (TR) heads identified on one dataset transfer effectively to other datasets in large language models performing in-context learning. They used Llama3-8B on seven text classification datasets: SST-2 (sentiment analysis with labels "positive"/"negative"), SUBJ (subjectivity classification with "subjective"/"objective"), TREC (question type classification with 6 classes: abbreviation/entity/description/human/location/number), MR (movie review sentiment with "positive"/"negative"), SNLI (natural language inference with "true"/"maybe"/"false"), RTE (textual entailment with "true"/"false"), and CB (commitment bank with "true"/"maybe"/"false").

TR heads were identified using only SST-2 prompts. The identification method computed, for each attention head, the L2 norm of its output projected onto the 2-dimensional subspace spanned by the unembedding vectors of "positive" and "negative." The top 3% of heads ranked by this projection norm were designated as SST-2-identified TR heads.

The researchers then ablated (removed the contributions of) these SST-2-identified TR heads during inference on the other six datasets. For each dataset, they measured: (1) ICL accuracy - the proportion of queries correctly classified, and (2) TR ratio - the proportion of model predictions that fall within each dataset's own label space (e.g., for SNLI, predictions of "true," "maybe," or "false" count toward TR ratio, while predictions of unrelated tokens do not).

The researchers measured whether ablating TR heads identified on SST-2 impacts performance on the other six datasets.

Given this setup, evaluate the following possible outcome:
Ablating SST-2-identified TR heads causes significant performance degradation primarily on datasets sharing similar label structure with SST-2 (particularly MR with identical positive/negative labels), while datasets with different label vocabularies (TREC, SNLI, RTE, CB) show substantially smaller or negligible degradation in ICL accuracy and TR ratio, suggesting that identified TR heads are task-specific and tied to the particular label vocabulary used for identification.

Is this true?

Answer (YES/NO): NO